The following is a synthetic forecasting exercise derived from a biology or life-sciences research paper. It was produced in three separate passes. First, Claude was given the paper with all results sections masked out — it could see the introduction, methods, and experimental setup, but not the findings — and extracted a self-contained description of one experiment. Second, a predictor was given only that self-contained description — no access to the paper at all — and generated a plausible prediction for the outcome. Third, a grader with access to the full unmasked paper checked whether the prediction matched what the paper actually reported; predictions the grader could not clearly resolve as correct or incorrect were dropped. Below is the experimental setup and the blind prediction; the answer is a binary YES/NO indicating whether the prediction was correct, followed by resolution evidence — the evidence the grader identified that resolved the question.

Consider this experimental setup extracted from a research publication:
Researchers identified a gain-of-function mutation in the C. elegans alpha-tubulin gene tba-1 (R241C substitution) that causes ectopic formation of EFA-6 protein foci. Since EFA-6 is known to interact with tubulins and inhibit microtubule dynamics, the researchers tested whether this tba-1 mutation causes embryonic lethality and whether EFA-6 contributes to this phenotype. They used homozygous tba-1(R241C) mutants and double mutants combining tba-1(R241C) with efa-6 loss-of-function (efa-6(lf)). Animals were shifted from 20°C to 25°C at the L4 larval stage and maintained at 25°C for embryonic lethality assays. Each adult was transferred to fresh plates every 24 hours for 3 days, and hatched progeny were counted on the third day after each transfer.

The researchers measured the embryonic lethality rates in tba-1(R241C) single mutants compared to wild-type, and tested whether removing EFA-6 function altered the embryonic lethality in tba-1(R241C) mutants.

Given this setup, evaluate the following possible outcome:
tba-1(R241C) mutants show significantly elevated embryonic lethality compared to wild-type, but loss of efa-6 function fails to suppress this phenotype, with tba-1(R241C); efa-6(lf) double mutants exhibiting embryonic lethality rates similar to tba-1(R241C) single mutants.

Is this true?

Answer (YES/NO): NO